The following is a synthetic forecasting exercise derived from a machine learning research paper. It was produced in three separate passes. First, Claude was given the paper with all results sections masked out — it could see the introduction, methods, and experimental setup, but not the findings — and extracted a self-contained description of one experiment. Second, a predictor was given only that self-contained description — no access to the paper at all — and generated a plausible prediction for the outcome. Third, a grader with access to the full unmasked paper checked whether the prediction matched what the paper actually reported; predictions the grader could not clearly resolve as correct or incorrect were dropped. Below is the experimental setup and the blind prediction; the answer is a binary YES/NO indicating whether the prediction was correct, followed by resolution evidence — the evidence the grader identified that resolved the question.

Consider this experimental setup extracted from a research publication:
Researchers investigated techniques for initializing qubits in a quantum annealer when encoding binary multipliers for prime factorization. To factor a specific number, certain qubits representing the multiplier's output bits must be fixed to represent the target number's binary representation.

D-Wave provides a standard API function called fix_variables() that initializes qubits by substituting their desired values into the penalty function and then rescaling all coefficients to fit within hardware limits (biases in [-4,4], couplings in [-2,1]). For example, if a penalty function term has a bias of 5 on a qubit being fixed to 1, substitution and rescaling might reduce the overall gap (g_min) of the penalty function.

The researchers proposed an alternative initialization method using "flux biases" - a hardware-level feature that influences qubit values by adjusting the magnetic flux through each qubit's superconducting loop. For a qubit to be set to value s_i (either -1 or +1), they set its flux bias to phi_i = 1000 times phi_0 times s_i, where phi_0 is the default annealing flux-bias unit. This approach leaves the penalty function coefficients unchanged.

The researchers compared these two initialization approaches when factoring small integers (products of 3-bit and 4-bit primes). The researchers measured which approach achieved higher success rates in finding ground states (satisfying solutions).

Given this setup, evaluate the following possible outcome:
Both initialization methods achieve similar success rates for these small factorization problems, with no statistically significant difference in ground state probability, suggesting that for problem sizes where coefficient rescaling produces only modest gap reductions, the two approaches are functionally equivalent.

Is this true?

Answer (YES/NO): NO